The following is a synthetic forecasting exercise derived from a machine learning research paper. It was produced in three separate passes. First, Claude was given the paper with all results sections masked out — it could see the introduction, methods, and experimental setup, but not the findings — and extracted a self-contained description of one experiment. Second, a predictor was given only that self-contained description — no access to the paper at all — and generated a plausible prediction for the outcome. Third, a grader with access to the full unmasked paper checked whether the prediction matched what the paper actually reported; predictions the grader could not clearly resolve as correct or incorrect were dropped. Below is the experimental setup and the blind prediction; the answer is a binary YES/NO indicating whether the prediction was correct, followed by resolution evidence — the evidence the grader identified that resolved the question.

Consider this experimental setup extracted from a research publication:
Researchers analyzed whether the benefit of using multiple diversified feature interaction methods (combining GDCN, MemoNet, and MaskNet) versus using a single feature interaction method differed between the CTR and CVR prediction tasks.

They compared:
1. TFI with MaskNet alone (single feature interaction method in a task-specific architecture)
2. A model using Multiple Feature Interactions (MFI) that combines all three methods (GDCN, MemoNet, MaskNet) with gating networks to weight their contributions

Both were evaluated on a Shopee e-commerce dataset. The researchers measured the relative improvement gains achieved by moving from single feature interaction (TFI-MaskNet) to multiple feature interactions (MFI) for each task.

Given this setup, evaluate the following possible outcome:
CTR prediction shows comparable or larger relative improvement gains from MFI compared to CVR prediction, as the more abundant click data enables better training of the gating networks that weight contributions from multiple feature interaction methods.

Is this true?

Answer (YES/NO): NO